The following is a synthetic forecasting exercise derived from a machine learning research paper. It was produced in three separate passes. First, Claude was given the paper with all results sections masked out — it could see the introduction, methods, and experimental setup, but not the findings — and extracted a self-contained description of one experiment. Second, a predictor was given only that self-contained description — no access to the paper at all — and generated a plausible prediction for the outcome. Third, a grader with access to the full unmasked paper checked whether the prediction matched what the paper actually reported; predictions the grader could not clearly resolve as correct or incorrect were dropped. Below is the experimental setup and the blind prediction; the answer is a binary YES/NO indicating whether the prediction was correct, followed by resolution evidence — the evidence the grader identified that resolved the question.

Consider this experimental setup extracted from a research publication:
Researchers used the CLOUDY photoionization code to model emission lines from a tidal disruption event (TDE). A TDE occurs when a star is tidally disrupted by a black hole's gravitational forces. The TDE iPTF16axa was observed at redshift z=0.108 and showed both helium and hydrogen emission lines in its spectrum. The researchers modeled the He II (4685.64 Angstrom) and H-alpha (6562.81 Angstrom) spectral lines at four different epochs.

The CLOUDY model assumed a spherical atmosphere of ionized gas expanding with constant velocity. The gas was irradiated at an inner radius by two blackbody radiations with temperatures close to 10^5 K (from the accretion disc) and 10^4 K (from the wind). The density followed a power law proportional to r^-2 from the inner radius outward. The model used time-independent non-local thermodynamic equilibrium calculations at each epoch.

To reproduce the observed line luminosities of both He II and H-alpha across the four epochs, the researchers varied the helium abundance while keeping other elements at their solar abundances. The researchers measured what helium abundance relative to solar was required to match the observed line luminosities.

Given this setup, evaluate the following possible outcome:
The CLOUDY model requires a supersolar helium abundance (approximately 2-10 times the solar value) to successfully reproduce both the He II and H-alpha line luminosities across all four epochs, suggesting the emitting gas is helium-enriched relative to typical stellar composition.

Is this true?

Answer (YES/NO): YES